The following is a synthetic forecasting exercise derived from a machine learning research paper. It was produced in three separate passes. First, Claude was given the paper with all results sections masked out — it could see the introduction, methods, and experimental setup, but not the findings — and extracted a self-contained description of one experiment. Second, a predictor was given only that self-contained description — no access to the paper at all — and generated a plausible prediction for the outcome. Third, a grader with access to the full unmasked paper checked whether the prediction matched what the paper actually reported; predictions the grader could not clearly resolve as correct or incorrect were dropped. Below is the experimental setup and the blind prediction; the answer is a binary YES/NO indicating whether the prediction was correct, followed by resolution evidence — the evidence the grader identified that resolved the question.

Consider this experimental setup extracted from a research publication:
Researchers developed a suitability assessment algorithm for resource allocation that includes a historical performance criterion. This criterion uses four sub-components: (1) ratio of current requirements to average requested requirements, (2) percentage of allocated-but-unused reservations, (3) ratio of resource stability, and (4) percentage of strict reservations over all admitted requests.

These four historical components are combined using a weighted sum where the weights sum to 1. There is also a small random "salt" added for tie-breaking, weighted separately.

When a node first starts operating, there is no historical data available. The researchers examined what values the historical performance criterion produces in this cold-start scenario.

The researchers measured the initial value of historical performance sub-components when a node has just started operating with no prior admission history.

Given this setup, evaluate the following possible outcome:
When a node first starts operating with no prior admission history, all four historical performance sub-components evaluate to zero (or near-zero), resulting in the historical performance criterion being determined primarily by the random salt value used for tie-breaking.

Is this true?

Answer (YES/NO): YES